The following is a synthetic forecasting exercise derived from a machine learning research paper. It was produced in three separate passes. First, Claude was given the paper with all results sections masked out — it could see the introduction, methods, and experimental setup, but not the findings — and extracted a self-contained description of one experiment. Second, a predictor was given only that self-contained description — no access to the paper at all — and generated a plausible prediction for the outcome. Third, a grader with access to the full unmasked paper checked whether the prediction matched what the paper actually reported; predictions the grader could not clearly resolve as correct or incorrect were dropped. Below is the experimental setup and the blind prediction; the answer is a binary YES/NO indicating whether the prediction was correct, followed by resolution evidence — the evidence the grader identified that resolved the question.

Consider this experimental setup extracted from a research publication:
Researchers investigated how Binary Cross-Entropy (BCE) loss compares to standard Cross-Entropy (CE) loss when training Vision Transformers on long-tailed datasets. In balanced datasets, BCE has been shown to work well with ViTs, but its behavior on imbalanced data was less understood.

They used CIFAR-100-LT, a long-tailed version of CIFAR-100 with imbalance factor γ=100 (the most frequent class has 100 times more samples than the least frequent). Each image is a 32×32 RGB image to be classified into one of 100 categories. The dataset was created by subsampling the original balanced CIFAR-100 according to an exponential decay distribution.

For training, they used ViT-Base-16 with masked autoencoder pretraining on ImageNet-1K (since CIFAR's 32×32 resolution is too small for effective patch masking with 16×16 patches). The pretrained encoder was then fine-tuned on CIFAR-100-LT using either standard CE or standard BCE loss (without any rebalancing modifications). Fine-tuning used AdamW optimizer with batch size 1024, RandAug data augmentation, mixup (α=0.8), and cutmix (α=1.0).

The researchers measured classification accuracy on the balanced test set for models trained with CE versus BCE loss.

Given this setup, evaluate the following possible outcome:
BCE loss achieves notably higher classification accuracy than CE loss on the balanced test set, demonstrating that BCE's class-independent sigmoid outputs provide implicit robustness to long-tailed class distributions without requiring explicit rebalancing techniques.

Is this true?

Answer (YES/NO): NO